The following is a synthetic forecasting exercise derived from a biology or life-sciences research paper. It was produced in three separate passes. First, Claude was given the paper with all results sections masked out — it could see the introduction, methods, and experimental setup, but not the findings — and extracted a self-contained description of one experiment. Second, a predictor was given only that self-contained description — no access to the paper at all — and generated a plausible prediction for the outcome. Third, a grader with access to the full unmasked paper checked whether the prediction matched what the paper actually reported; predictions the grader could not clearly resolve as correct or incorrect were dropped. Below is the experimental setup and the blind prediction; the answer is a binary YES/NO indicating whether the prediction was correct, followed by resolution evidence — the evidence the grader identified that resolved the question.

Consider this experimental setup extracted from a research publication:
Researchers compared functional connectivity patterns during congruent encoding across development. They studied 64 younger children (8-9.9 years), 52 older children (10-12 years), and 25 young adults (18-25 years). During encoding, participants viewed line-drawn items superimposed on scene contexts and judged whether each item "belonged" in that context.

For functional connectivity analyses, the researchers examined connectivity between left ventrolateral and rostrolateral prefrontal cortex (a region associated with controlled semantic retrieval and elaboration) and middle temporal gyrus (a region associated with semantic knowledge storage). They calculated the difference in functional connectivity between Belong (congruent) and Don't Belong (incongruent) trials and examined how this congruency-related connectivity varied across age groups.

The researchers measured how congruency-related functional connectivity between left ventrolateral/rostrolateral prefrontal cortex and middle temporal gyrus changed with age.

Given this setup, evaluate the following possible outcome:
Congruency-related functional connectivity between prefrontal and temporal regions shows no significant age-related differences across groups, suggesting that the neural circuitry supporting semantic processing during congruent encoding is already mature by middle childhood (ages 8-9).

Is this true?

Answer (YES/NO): NO